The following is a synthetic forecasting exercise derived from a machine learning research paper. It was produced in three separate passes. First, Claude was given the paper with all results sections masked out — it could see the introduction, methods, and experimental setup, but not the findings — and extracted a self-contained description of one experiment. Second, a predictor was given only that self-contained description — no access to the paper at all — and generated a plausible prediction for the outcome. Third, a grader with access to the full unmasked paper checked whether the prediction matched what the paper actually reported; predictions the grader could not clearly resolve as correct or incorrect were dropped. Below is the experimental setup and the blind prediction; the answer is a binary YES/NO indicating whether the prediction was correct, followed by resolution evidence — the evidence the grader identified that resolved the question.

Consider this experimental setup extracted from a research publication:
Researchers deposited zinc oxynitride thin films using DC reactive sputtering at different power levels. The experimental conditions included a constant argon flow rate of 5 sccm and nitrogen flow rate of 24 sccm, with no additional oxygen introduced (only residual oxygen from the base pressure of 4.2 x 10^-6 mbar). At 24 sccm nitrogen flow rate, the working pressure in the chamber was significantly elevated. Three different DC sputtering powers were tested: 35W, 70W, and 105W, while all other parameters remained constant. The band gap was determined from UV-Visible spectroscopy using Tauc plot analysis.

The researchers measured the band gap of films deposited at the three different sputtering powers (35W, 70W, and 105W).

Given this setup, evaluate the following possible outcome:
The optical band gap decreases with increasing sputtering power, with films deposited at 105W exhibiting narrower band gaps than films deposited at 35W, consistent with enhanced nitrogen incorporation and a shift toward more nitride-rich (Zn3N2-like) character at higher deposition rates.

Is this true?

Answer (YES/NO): YES